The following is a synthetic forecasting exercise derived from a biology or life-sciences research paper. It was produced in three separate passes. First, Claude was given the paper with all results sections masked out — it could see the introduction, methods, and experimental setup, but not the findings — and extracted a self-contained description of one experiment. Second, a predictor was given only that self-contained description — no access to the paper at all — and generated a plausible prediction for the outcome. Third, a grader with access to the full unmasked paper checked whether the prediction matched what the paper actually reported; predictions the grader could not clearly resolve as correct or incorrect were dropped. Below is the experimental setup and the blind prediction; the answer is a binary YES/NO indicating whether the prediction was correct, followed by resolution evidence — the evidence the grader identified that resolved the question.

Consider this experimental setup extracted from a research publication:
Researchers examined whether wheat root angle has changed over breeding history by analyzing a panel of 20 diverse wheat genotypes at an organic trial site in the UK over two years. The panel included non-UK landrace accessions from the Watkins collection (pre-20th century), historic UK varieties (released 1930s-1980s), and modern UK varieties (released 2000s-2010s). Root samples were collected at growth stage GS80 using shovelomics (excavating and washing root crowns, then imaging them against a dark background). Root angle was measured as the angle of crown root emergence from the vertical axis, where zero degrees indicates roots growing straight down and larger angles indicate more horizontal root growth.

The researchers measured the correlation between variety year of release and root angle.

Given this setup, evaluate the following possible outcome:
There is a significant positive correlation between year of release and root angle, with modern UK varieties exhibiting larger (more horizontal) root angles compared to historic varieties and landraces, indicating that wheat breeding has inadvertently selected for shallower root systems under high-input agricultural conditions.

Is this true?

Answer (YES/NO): YES